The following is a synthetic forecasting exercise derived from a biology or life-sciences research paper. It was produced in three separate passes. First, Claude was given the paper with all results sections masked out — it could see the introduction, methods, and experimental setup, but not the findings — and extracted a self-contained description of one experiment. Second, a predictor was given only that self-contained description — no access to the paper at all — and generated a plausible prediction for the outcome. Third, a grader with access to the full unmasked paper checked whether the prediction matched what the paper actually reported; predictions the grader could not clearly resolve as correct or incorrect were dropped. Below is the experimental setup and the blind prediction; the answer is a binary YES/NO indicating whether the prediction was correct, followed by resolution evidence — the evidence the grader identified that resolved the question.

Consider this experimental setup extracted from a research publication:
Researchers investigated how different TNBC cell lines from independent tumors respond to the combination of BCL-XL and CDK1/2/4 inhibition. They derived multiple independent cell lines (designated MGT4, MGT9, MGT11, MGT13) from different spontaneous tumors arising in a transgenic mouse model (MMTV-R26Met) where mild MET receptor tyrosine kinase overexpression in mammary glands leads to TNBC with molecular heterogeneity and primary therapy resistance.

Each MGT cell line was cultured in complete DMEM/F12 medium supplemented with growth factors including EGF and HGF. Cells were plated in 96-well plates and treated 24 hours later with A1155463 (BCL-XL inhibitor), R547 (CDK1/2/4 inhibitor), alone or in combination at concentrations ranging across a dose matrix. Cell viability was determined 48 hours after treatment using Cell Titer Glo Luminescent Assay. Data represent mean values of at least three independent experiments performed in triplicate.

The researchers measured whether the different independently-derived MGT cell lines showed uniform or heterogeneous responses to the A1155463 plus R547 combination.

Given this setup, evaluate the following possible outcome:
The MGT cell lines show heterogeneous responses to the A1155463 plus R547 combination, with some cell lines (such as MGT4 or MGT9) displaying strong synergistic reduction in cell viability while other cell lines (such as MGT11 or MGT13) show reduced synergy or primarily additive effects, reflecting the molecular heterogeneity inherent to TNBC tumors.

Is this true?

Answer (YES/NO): NO